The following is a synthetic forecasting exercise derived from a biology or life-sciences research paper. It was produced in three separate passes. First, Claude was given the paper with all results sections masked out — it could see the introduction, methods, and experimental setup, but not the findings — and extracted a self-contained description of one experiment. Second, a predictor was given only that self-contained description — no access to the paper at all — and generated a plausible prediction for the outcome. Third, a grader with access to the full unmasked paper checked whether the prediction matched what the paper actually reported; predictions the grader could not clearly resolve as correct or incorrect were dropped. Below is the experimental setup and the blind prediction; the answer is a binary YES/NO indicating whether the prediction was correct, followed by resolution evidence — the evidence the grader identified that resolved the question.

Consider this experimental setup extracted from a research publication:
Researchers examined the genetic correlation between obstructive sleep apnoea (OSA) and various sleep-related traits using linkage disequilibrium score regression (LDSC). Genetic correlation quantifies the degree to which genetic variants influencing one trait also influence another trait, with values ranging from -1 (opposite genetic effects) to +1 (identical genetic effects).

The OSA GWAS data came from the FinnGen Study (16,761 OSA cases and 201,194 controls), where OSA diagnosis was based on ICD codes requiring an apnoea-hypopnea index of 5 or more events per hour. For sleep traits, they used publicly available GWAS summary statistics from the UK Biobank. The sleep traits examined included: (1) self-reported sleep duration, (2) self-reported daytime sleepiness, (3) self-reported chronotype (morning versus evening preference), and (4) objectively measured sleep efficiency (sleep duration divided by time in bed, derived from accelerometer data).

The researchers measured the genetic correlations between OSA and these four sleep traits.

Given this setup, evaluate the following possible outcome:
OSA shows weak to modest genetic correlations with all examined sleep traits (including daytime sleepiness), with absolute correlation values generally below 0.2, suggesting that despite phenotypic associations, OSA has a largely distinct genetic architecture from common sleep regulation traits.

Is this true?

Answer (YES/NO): NO